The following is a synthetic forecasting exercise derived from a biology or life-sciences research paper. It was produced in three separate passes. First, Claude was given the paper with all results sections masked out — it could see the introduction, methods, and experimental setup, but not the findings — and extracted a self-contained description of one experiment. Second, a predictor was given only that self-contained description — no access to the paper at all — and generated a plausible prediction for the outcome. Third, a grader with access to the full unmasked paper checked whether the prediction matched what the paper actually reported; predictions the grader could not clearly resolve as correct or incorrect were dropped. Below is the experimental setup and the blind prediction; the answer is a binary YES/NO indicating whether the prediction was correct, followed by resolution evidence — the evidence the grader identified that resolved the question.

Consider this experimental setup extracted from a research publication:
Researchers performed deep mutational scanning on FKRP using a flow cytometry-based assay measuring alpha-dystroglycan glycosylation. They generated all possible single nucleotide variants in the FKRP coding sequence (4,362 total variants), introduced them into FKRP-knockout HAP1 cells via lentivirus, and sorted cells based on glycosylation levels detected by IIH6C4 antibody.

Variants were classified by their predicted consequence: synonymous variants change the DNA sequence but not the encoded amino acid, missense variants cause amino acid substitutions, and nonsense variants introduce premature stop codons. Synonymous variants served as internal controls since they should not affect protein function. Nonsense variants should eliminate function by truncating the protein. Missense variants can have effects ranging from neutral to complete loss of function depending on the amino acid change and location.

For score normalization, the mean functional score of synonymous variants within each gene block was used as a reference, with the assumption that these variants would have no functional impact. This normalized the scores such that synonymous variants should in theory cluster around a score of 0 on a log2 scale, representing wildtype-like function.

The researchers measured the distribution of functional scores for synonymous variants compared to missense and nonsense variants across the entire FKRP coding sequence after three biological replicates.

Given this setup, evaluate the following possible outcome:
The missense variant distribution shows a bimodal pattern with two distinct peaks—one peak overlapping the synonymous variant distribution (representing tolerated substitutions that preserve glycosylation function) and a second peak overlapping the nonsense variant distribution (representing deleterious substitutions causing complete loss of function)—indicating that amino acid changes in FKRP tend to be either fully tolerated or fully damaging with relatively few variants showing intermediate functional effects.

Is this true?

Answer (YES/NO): NO